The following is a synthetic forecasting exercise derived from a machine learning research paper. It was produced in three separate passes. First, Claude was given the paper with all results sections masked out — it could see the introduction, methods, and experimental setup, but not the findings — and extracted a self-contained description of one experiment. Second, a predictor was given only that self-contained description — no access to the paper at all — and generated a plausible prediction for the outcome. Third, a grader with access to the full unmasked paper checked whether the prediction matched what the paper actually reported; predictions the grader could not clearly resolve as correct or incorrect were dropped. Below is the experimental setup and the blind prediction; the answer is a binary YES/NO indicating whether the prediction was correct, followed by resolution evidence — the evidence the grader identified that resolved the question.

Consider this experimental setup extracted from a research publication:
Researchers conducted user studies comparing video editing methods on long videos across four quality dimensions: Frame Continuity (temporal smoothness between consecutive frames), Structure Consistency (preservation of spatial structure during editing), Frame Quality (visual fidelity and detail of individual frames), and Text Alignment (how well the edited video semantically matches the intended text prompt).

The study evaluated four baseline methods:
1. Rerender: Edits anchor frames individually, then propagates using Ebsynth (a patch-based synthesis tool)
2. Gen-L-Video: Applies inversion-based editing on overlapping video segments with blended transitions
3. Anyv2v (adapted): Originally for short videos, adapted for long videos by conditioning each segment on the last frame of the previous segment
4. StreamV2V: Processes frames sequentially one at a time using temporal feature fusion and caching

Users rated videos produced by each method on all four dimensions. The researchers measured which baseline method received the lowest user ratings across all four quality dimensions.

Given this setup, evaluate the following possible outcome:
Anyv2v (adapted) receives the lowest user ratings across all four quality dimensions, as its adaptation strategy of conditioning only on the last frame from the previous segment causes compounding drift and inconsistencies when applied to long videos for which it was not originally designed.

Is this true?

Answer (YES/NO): NO